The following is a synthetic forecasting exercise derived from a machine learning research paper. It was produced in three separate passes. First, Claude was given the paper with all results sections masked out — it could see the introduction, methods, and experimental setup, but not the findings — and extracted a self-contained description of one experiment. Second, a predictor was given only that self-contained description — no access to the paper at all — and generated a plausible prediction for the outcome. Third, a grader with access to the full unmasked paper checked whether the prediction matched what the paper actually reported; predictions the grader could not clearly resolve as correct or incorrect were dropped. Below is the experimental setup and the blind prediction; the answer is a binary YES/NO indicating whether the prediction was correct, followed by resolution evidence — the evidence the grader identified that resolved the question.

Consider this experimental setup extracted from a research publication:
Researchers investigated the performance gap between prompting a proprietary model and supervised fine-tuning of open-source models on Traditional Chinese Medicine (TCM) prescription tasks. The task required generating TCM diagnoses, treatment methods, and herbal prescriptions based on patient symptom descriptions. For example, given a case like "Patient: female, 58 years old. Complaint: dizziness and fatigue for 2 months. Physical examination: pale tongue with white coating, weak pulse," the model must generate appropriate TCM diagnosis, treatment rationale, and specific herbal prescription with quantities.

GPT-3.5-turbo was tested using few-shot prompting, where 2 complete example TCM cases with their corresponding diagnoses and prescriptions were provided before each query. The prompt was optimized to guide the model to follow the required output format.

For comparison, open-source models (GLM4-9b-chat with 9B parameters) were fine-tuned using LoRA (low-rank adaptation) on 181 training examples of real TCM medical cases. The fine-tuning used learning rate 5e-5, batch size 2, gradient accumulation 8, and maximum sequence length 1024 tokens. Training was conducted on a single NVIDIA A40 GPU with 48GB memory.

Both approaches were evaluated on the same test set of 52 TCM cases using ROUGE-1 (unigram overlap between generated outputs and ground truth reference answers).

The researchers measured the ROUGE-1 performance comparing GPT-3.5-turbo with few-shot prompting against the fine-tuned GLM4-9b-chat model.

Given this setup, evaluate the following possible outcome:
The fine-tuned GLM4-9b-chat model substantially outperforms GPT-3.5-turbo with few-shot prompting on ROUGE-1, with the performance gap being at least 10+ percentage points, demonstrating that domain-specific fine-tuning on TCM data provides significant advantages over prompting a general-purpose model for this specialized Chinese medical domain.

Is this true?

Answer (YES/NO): YES